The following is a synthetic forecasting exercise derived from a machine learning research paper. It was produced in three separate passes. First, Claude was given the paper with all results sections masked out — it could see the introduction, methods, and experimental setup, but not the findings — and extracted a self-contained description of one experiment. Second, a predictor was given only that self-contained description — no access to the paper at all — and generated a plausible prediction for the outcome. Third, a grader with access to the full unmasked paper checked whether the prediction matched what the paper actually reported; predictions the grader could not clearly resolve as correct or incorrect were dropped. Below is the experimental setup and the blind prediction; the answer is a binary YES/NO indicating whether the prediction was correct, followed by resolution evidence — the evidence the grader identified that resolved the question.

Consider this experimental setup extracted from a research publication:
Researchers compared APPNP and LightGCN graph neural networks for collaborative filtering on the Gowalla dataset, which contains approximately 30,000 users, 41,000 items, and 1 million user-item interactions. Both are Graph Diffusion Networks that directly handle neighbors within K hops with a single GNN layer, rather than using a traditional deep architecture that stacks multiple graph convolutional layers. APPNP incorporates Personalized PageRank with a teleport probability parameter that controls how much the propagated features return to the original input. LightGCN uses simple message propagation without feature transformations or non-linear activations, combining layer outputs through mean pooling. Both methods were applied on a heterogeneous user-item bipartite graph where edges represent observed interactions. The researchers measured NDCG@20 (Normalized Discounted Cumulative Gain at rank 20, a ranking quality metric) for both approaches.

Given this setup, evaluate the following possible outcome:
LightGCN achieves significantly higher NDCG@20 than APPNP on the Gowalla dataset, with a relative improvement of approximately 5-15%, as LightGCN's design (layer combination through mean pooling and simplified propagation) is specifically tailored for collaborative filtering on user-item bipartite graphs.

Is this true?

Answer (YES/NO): YES